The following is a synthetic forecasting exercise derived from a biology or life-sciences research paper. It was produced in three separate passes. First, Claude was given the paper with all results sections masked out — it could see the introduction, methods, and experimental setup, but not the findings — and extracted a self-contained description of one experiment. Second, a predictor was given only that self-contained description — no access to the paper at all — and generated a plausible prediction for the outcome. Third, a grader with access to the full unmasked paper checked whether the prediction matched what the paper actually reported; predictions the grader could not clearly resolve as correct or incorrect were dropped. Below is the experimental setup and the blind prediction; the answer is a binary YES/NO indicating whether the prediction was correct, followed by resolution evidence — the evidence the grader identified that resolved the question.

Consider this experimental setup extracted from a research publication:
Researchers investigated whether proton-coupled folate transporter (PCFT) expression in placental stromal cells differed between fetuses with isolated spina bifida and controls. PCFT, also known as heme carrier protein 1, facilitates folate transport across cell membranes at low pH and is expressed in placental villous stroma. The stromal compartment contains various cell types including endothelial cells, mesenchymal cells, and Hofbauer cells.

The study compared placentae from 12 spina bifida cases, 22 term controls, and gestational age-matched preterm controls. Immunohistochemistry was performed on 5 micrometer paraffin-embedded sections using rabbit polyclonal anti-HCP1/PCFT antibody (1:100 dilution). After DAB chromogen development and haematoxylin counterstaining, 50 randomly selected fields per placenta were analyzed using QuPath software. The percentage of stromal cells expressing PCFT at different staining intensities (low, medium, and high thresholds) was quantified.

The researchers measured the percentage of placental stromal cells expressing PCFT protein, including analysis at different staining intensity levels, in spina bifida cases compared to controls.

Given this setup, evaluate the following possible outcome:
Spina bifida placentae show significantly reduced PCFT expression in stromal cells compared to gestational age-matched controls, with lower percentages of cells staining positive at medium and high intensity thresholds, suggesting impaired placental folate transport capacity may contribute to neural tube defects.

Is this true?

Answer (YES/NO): NO